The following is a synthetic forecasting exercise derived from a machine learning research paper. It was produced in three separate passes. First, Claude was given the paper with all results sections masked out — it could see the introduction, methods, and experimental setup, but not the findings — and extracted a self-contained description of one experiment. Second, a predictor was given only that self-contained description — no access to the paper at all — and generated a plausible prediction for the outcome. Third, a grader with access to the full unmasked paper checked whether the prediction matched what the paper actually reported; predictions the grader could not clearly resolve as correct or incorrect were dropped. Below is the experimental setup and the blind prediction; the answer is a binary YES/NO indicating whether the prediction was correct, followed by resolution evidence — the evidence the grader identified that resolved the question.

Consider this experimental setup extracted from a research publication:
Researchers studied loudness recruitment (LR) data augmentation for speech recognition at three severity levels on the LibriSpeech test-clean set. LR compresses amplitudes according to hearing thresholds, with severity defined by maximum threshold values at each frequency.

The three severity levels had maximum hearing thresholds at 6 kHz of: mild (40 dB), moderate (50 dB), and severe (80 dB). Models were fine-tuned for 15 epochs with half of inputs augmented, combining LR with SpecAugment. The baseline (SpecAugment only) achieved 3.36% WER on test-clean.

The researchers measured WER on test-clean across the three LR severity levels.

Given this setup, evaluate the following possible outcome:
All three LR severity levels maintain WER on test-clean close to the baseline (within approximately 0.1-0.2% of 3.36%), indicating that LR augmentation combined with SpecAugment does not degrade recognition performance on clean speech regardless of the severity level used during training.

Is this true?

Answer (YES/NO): YES